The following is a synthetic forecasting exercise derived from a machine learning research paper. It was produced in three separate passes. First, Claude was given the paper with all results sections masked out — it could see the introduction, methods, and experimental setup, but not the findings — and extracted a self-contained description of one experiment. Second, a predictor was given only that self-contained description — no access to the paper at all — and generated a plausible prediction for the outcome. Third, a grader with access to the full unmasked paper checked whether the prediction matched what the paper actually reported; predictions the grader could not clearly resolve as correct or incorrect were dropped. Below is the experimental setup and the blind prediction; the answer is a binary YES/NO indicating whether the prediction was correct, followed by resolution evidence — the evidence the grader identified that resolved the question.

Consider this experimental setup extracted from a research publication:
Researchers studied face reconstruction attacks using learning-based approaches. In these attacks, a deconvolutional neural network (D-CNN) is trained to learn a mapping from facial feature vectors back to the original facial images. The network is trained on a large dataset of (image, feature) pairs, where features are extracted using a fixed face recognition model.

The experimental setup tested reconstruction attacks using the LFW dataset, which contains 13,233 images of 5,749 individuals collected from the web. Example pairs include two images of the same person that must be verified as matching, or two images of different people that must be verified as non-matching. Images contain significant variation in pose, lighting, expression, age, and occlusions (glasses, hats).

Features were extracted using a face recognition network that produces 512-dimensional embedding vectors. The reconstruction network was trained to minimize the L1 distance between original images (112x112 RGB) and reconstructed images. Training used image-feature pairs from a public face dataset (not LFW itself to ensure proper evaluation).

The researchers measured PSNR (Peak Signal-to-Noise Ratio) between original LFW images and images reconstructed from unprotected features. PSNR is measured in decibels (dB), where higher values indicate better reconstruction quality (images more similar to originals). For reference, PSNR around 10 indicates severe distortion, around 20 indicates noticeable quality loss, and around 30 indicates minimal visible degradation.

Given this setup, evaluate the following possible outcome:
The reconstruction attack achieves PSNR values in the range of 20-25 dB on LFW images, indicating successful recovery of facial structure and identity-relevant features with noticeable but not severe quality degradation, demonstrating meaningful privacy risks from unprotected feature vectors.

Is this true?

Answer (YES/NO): NO